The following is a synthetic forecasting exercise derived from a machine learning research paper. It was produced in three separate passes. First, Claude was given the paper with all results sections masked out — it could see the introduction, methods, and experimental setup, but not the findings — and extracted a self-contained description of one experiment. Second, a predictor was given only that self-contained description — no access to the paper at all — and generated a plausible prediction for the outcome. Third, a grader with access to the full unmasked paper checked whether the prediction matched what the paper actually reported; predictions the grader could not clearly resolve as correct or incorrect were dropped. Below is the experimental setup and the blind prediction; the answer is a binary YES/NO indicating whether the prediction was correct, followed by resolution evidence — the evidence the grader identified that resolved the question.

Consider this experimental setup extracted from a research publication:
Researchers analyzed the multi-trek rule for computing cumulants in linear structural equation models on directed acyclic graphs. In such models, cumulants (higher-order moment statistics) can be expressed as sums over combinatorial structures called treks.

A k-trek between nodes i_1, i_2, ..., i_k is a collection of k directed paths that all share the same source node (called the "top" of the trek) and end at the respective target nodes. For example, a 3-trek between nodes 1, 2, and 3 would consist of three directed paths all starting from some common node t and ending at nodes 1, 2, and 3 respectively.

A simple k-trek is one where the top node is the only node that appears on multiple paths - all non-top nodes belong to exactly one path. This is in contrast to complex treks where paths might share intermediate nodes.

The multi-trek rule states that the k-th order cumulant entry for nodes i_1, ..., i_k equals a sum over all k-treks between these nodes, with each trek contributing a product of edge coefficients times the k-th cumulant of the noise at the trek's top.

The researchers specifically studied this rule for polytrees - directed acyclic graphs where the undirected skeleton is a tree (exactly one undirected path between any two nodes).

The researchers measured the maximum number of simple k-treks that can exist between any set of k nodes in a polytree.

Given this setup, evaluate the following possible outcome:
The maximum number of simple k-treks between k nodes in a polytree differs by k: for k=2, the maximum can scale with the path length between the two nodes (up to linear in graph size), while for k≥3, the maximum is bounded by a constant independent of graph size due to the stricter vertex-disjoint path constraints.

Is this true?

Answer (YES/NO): NO